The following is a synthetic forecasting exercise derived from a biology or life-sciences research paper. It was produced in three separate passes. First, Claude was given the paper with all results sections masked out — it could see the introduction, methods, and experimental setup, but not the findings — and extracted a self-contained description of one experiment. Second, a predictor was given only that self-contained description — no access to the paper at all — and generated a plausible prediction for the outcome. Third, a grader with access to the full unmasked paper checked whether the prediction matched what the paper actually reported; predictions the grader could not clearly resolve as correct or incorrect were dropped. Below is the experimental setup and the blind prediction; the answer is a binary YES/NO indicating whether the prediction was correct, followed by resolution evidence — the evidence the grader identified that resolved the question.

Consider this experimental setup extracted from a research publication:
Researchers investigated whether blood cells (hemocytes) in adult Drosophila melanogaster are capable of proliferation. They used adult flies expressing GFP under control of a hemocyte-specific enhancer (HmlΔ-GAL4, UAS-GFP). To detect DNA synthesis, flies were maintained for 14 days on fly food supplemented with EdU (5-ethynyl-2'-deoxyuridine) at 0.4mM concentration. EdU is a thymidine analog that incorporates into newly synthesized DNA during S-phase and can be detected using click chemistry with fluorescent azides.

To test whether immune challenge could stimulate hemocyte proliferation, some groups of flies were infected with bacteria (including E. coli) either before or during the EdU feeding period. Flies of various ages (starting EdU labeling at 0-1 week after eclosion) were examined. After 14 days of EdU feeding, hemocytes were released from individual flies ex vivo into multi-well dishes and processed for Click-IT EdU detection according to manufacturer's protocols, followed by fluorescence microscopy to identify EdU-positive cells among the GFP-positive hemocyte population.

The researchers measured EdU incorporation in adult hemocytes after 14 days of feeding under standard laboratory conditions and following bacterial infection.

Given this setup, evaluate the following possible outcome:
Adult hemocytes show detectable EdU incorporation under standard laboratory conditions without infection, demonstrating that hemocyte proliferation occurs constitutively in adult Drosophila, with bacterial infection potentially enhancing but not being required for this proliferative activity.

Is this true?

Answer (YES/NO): NO